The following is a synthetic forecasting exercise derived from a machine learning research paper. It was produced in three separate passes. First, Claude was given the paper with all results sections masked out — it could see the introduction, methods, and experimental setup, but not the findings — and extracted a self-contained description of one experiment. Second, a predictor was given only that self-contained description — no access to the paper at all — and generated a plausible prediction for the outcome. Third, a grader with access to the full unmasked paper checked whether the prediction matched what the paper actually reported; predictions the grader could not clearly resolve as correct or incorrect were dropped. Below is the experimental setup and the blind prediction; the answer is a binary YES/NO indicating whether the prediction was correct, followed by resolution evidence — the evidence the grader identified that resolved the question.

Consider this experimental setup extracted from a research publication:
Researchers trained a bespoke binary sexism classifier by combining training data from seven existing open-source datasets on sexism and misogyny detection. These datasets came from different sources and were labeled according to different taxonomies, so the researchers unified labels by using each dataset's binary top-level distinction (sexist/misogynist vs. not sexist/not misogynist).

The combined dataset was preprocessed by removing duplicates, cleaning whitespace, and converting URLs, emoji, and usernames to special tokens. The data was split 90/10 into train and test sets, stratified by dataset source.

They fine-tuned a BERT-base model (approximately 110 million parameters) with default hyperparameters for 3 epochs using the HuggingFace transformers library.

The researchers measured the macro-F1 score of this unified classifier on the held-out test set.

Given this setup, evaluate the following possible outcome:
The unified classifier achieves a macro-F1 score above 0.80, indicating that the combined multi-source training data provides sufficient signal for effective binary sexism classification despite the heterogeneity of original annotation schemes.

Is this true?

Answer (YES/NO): NO